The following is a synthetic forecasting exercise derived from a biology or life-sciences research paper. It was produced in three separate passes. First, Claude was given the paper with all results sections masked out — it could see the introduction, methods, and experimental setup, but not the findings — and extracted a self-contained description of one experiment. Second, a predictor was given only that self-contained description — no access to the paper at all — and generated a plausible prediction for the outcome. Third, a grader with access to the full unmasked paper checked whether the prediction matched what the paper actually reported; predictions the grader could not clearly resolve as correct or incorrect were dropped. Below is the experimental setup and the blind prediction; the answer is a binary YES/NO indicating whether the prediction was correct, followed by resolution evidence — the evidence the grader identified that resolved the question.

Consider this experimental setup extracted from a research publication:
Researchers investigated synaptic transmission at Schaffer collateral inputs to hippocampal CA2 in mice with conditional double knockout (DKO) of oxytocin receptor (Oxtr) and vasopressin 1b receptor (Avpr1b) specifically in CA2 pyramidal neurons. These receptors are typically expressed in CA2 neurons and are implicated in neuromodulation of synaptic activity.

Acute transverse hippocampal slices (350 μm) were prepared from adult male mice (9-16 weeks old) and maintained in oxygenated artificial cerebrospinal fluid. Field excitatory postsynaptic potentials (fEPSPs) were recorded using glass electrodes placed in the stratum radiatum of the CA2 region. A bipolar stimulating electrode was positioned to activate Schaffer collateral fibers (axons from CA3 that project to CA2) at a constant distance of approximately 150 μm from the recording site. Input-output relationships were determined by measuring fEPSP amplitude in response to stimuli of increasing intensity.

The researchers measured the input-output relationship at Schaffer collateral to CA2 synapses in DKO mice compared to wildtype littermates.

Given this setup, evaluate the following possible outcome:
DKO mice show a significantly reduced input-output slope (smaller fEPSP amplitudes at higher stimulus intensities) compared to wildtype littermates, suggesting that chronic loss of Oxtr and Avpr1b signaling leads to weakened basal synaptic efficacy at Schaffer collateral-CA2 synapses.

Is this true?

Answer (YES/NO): NO